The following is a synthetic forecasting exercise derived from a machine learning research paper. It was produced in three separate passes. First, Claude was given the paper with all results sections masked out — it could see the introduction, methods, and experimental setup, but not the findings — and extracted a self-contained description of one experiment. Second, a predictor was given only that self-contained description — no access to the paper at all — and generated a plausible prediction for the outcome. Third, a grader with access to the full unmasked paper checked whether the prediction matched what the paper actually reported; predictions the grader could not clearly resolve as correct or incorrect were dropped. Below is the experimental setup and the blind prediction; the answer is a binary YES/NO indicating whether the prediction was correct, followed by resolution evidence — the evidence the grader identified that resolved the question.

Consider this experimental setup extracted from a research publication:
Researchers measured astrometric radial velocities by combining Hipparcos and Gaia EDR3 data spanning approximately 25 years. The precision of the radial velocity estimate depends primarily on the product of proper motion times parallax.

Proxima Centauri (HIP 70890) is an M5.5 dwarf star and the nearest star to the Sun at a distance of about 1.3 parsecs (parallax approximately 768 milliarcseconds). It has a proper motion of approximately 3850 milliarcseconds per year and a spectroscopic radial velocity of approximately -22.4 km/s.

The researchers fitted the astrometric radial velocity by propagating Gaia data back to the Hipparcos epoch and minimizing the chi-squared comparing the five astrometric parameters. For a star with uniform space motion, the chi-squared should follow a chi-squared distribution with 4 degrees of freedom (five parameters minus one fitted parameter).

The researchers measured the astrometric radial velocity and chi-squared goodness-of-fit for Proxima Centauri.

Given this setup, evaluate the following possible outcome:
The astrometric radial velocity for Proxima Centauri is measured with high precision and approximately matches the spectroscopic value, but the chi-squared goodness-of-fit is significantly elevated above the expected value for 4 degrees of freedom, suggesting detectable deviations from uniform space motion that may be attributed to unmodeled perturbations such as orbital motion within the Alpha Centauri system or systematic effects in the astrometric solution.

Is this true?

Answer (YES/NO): NO